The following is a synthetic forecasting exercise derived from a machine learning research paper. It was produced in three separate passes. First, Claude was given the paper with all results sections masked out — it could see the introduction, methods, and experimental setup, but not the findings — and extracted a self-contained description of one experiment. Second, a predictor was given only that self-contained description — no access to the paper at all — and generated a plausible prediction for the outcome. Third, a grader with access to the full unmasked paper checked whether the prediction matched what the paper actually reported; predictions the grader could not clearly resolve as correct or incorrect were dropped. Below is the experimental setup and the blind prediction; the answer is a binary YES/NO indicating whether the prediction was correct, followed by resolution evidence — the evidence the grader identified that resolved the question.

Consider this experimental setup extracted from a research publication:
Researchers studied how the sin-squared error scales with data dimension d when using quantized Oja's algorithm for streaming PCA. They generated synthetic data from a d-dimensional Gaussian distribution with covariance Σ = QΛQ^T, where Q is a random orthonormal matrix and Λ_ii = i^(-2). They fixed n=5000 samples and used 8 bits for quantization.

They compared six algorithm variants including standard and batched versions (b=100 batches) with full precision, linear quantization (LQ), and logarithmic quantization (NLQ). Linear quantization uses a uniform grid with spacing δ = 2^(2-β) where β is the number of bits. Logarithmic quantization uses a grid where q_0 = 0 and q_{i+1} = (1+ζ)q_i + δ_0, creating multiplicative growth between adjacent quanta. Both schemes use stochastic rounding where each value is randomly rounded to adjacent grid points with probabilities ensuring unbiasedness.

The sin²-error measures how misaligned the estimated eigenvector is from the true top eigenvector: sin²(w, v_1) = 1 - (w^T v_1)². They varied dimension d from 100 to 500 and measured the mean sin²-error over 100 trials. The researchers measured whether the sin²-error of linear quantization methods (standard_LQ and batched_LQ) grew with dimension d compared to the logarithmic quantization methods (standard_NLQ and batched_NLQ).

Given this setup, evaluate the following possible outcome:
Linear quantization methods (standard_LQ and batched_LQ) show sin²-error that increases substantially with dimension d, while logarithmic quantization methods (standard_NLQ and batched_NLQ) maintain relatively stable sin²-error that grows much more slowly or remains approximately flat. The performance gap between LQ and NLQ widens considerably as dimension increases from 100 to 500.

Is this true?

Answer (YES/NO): YES